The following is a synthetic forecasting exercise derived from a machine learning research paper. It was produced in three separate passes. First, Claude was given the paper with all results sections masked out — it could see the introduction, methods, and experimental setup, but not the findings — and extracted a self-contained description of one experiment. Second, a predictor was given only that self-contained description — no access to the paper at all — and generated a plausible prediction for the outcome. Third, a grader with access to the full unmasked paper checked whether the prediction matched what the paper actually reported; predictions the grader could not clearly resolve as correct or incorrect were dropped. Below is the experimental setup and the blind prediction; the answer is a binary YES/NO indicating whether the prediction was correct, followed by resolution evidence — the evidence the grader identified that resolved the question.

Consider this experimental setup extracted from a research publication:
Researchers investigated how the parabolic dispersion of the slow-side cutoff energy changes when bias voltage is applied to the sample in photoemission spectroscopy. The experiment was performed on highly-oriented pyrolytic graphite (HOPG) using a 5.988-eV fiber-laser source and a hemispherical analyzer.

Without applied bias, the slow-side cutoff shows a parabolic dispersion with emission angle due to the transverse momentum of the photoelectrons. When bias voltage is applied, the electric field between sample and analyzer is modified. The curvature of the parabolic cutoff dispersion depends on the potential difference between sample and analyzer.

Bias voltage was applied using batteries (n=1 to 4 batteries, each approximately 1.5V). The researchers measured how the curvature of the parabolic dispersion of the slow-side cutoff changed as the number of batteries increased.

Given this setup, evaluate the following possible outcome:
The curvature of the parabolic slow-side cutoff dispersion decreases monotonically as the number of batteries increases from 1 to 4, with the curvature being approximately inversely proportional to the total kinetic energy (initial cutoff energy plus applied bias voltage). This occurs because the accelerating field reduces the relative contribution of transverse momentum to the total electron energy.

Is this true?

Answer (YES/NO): NO